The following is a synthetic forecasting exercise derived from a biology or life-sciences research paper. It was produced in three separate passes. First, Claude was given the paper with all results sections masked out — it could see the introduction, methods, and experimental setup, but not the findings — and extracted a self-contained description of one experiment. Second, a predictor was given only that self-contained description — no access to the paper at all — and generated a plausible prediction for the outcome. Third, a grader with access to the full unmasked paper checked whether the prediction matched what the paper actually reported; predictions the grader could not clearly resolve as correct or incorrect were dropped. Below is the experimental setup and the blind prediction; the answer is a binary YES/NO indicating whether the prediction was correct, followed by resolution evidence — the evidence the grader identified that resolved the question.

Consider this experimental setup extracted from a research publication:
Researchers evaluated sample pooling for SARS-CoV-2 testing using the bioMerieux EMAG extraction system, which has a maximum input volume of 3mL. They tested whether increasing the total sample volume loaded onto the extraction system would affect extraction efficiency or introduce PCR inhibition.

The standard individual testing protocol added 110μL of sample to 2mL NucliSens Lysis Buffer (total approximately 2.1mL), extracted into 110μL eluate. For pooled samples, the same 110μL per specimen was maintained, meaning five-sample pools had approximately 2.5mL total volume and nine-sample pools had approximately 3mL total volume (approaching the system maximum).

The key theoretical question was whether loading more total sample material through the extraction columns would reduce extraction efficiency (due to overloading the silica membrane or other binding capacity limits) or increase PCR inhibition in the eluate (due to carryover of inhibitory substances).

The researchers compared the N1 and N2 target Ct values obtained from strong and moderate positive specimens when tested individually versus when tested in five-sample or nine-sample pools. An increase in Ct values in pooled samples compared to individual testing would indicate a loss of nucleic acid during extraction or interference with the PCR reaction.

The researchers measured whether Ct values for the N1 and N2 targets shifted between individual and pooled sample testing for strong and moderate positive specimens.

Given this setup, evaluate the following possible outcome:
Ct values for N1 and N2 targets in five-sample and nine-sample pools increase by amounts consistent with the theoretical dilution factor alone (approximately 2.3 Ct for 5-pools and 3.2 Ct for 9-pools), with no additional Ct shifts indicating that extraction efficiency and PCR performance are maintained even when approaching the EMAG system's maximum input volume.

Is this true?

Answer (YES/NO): NO